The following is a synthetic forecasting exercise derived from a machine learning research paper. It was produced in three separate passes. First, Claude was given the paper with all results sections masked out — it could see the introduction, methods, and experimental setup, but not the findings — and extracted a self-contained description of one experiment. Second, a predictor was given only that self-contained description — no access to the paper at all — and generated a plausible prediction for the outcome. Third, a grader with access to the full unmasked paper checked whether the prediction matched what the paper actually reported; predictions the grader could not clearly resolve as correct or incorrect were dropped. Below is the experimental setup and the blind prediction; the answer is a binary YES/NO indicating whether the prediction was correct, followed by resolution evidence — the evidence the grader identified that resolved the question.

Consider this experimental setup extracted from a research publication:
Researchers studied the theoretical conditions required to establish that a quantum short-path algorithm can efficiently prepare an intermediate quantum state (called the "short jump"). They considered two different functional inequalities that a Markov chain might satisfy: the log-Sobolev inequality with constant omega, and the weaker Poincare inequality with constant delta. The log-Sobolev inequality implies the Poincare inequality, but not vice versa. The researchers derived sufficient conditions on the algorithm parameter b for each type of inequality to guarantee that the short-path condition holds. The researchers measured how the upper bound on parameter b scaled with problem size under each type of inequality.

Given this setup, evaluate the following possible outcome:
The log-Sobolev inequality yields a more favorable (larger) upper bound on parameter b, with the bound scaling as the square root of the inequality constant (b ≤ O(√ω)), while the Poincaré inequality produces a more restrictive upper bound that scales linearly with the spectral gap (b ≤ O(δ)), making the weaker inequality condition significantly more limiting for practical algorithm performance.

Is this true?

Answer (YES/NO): NO